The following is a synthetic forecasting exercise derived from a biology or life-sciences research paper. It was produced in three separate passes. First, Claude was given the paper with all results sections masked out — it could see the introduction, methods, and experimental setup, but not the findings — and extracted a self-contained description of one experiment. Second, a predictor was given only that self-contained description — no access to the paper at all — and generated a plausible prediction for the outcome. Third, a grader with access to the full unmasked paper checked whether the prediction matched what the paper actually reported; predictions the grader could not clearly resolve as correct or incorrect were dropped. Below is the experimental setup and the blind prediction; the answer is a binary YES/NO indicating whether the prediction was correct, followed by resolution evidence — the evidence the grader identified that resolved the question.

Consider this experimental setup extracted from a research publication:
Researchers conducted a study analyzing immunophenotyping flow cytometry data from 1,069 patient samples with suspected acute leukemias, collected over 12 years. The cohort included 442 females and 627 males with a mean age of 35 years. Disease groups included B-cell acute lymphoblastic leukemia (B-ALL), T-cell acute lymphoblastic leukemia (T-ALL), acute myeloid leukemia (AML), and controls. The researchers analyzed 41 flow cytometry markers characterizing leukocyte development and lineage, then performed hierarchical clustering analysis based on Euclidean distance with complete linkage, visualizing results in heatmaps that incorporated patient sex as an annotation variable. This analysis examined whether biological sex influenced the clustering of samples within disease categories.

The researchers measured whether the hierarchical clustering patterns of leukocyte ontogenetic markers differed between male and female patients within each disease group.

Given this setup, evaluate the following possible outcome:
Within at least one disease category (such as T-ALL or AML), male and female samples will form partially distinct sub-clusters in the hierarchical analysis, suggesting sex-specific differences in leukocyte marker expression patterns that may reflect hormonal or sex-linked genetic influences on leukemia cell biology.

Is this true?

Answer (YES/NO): NO